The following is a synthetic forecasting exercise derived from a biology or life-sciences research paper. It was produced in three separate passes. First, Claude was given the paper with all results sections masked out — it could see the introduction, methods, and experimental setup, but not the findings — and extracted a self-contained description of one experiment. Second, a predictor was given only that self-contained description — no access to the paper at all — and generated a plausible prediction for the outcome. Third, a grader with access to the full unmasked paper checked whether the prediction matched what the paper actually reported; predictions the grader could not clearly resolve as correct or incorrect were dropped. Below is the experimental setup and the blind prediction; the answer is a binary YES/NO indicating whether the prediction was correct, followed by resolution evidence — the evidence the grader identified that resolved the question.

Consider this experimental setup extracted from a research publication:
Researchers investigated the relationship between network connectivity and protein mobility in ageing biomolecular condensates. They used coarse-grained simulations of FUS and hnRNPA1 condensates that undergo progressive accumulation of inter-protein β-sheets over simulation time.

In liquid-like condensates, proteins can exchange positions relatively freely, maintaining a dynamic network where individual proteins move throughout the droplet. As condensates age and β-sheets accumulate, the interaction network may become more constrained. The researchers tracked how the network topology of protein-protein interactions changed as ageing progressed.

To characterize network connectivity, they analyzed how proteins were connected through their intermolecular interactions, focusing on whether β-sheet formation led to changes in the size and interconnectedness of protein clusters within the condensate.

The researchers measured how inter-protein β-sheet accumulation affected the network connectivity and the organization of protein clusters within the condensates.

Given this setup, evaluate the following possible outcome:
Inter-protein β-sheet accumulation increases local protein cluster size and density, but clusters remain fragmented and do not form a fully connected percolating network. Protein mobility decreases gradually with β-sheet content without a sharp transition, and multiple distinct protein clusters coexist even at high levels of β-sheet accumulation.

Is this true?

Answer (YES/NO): NO